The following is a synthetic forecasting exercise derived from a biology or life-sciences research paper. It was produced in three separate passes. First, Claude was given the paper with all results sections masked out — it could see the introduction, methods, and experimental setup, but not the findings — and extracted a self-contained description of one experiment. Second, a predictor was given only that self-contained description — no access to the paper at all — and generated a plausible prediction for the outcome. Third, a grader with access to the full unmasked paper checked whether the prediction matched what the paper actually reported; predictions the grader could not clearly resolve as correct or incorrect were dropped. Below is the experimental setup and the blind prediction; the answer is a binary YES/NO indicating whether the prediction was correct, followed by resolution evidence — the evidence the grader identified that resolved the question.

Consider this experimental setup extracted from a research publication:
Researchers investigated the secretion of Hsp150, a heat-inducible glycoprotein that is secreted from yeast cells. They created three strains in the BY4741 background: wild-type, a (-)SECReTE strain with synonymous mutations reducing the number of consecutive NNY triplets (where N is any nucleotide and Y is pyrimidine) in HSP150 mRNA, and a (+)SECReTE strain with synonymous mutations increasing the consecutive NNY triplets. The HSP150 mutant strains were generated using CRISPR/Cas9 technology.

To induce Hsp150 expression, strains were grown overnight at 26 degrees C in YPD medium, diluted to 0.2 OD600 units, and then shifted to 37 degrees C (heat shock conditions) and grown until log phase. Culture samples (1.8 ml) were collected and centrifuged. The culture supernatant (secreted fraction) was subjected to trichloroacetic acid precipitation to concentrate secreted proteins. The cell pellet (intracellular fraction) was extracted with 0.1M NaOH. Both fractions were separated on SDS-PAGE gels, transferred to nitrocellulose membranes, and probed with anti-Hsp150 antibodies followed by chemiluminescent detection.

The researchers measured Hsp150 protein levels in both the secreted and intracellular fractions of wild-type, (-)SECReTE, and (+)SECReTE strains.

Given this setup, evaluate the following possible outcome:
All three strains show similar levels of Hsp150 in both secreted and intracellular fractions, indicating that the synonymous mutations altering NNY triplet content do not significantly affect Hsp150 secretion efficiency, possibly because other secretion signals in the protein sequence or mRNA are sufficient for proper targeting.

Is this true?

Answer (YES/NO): NO